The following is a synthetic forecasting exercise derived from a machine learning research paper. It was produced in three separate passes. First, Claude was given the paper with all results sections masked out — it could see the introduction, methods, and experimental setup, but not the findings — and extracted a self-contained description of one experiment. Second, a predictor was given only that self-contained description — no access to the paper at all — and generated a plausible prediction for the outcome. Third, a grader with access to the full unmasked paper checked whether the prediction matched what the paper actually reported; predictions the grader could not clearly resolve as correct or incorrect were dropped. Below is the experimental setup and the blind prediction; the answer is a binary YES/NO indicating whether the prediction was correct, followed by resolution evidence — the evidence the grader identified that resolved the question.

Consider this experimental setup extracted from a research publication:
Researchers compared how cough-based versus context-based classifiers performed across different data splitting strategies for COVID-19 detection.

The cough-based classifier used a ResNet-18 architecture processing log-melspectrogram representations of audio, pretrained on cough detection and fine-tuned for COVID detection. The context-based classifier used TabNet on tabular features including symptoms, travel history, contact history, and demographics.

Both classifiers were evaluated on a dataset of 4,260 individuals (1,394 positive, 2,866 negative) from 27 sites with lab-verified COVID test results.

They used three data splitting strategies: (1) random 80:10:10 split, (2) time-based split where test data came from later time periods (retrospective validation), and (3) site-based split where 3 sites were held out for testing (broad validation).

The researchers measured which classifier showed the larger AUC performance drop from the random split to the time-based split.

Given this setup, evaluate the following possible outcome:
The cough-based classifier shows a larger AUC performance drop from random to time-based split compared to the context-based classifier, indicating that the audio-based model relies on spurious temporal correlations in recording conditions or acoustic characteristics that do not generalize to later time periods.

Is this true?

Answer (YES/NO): YES